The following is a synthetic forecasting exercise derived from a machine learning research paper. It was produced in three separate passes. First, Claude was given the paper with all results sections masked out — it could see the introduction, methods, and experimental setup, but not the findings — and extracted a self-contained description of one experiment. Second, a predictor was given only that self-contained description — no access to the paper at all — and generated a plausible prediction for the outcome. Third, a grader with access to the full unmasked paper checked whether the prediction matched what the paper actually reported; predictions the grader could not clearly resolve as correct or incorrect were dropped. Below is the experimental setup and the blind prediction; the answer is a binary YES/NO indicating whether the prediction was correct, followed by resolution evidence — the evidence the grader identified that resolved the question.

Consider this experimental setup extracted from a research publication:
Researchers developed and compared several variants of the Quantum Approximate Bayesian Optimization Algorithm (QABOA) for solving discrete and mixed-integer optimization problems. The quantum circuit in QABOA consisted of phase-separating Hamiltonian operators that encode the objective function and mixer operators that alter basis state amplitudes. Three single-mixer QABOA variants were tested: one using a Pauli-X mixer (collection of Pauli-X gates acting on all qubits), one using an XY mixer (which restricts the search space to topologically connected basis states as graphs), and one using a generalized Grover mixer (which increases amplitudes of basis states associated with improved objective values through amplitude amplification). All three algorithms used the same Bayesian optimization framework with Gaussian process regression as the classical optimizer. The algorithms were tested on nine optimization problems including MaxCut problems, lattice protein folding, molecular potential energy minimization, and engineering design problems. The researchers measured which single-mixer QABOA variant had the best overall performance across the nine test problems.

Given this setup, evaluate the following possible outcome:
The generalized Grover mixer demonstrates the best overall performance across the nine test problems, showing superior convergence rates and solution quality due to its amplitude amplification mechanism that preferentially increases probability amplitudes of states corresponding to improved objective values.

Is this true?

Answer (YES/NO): YES